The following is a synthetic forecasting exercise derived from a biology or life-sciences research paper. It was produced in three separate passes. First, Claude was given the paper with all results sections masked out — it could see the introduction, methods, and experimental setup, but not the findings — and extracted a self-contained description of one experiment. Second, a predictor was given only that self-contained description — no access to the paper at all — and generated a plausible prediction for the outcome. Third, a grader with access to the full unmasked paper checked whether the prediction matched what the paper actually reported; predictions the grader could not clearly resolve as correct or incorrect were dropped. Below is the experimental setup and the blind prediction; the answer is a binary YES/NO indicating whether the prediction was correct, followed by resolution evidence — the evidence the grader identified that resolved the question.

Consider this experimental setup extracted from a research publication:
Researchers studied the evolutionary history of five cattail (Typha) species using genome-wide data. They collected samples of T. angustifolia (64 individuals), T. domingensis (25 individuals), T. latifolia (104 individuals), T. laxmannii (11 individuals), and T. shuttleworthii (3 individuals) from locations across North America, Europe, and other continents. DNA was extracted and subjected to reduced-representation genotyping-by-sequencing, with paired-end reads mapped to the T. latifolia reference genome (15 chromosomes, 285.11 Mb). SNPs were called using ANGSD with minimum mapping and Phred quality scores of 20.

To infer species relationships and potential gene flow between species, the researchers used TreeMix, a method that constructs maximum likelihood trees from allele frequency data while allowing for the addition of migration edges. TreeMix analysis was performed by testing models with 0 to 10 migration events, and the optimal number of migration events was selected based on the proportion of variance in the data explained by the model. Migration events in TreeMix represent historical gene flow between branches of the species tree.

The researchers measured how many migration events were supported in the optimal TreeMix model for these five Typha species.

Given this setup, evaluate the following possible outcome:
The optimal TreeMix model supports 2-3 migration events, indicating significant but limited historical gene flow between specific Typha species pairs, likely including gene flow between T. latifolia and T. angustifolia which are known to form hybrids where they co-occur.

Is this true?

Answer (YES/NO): NO